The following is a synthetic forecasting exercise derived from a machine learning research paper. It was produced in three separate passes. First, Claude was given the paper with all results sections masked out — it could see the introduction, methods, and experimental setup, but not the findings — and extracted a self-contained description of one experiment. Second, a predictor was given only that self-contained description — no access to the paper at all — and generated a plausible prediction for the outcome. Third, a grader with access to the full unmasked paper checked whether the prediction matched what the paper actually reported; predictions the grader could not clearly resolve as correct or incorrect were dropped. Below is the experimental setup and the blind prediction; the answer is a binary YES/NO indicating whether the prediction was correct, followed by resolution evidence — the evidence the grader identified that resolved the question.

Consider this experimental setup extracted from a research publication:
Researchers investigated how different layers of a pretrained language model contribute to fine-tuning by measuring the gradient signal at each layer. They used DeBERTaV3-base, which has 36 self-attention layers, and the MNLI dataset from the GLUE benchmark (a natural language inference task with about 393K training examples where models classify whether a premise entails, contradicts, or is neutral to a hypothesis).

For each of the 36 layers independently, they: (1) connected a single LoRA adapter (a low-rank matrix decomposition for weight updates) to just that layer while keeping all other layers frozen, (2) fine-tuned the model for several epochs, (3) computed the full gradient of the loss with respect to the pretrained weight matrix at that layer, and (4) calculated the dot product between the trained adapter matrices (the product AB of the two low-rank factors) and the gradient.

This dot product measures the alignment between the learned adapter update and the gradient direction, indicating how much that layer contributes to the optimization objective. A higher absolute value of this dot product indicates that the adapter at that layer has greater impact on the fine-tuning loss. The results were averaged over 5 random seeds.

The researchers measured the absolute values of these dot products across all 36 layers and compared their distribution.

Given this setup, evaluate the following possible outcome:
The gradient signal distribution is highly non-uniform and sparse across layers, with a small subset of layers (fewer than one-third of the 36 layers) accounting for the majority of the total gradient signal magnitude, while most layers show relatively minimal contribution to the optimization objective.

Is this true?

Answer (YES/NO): YES